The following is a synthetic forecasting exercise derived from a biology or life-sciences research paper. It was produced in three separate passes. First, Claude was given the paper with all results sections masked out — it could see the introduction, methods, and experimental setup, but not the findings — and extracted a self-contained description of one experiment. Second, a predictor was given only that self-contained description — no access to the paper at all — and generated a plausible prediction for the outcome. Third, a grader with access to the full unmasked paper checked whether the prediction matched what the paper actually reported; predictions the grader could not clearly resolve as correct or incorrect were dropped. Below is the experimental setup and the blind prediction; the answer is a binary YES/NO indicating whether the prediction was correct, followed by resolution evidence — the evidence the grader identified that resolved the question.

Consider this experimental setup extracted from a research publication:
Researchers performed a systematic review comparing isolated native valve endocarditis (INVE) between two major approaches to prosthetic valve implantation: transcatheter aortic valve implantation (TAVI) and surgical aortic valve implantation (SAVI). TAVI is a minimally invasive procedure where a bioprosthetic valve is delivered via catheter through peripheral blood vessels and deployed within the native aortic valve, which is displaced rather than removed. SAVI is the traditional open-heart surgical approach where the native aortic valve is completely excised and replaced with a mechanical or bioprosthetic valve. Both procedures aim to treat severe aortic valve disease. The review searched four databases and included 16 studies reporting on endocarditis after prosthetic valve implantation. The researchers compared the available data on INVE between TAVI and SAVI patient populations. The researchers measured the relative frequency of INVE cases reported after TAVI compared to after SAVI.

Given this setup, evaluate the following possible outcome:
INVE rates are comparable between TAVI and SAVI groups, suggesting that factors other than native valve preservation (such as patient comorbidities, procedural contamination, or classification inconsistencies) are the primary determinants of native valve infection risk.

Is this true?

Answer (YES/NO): NO